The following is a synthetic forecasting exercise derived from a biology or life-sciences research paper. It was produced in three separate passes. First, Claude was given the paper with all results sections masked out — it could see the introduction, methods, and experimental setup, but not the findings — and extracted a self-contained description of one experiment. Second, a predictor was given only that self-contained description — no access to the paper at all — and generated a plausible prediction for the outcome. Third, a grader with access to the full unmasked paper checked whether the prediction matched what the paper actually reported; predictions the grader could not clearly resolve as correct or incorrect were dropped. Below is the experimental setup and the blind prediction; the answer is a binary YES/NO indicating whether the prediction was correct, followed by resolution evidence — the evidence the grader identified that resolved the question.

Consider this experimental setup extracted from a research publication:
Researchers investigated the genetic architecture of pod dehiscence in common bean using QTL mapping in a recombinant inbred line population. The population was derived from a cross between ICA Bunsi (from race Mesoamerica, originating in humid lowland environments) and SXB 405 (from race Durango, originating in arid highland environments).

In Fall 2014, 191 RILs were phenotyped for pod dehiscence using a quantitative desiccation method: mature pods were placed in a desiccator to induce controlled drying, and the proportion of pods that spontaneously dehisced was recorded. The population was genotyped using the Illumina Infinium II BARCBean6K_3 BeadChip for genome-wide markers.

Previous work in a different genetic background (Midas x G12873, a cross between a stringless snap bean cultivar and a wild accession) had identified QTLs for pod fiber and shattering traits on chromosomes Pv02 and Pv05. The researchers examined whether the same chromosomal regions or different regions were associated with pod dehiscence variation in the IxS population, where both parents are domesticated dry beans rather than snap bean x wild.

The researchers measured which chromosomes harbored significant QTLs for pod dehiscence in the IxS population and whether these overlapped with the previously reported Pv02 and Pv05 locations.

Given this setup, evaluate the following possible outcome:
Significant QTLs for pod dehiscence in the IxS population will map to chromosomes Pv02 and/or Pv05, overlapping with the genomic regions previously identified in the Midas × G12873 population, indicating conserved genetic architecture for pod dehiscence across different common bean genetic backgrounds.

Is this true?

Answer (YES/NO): NO